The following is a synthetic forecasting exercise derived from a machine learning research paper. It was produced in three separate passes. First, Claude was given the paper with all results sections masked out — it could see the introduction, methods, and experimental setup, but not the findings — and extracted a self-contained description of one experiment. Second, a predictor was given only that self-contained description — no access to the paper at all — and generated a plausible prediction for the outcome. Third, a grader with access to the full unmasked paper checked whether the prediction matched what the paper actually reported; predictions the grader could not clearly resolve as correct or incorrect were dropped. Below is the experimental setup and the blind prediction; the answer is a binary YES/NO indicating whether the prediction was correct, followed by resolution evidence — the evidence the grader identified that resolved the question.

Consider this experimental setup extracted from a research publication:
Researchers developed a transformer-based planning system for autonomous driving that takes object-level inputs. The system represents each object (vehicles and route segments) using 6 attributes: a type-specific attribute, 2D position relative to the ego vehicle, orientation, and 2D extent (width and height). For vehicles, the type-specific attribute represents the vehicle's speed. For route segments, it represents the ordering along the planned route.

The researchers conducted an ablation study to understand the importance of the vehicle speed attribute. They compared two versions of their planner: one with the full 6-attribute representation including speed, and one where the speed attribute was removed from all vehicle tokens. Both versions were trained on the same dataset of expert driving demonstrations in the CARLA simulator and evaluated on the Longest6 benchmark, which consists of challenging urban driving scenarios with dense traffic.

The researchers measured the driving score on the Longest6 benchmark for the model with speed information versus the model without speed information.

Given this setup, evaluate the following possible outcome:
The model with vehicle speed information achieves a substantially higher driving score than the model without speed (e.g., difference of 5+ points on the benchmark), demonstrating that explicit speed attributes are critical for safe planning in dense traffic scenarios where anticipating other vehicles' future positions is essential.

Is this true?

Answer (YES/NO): YES